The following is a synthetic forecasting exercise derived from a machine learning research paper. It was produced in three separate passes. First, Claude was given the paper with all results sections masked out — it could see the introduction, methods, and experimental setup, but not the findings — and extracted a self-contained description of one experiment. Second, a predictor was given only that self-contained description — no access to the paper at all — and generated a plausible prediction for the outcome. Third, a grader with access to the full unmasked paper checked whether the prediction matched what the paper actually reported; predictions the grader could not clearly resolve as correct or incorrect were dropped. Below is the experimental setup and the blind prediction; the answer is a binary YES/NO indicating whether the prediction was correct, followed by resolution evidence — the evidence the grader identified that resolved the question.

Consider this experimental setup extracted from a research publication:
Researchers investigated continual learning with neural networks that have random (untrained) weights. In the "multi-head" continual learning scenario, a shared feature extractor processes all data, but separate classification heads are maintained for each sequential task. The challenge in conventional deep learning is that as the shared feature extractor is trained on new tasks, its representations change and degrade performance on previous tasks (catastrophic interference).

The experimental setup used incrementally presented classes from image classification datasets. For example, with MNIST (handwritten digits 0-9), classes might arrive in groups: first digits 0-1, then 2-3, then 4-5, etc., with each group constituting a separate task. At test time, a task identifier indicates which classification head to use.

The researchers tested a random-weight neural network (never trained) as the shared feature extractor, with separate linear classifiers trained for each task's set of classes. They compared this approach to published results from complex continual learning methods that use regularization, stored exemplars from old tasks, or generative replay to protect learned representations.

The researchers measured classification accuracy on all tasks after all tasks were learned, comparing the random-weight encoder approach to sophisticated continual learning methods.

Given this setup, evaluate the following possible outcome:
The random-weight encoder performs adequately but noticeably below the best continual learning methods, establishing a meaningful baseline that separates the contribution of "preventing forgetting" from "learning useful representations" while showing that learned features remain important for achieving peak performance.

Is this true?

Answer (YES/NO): NO